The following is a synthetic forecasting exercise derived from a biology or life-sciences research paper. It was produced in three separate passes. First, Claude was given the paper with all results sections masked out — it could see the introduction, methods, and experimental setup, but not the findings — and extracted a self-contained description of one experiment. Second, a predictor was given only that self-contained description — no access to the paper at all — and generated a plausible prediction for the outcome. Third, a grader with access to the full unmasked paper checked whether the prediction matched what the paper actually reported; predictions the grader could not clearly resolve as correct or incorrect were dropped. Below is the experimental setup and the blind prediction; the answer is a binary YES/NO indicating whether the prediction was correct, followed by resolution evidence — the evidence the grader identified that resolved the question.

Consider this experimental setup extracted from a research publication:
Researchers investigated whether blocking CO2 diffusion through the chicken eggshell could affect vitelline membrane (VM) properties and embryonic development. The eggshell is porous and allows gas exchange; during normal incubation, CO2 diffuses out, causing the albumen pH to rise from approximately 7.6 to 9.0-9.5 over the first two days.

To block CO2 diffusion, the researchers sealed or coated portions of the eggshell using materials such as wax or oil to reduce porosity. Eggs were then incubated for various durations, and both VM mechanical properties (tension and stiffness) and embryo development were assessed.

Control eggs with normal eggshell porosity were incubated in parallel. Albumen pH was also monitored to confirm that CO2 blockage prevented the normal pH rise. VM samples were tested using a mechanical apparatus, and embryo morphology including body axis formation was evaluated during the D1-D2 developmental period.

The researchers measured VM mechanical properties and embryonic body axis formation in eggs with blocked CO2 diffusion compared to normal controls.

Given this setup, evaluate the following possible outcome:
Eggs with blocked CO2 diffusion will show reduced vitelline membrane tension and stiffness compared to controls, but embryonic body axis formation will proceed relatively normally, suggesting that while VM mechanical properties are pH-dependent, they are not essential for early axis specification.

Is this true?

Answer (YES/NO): NO